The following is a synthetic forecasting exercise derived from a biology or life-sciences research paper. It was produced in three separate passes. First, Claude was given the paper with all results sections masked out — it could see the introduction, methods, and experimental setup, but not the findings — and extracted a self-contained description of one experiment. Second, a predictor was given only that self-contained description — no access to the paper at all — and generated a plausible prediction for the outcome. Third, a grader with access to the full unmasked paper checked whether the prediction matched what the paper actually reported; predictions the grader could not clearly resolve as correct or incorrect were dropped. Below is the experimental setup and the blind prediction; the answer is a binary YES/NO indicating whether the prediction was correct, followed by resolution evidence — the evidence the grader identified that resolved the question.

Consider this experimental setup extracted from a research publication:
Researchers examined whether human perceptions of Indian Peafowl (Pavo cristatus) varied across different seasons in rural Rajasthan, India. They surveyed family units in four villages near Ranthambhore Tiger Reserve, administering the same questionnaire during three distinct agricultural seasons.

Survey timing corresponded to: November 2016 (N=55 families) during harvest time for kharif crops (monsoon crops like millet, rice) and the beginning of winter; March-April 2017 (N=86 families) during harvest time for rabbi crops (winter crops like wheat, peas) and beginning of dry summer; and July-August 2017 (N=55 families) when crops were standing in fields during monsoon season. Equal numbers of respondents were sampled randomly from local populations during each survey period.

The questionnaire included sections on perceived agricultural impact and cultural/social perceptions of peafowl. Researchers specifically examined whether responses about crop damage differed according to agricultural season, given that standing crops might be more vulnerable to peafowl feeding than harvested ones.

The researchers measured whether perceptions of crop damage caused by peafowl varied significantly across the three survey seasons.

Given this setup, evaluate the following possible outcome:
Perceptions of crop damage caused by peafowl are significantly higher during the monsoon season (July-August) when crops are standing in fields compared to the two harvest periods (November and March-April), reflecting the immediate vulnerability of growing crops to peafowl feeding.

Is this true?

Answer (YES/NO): YES